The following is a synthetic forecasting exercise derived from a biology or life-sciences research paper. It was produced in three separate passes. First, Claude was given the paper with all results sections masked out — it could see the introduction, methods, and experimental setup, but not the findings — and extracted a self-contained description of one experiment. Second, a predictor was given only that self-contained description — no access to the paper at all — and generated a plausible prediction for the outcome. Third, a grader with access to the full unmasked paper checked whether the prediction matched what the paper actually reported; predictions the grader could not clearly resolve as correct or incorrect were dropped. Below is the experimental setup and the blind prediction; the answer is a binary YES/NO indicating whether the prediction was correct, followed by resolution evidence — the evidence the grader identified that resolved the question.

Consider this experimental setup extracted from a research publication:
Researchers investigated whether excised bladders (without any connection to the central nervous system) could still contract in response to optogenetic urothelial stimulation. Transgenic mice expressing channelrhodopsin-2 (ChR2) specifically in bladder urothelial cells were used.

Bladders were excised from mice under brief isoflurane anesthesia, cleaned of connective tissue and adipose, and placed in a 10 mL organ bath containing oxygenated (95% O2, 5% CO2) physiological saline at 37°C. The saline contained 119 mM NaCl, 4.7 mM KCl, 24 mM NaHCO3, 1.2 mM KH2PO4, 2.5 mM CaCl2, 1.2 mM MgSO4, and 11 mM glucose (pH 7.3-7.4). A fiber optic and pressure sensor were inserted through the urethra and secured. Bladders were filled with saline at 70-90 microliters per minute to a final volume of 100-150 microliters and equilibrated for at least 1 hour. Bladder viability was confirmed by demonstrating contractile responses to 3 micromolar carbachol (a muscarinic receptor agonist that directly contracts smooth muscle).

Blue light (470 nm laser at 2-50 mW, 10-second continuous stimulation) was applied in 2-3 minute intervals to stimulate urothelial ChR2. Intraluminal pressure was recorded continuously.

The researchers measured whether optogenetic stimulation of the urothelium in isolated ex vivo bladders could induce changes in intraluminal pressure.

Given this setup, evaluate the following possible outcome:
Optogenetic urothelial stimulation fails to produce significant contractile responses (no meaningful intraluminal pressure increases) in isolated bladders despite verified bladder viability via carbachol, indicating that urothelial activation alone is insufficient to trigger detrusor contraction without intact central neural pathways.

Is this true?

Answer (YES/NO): NO